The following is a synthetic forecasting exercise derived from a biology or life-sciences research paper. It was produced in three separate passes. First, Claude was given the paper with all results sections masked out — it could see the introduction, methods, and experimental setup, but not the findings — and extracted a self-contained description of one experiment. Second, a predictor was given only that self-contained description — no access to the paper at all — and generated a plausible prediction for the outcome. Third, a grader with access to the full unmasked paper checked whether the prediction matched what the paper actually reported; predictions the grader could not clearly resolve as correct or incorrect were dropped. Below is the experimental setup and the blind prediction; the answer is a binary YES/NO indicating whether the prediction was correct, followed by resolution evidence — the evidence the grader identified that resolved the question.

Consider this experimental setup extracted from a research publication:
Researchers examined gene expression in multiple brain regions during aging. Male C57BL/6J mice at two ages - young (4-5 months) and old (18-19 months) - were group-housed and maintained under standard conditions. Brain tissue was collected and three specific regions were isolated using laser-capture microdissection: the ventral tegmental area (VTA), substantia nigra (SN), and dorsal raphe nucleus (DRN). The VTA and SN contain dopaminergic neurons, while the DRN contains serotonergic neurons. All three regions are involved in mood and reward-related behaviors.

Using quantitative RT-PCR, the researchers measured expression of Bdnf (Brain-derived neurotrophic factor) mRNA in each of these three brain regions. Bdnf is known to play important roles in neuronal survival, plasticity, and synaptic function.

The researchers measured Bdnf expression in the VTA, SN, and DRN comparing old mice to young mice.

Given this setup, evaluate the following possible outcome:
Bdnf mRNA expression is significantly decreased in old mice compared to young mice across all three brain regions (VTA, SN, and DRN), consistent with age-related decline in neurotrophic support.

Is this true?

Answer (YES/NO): NO